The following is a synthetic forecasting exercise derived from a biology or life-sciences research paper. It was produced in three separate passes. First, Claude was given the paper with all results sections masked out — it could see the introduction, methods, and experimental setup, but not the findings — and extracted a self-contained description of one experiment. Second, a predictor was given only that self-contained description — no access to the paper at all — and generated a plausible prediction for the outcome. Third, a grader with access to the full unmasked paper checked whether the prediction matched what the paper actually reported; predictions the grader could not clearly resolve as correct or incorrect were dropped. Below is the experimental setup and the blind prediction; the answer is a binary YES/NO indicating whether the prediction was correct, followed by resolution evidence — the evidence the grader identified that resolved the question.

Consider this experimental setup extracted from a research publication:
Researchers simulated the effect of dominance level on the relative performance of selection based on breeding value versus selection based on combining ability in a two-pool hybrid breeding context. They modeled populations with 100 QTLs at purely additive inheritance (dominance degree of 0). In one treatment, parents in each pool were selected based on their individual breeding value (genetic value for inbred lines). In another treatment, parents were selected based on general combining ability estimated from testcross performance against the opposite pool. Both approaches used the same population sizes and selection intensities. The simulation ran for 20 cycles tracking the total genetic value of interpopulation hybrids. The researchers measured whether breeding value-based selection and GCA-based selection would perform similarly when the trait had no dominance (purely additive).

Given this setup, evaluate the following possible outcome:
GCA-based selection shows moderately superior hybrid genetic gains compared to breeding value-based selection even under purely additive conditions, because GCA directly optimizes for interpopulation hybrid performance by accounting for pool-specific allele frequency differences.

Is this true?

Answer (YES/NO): NO